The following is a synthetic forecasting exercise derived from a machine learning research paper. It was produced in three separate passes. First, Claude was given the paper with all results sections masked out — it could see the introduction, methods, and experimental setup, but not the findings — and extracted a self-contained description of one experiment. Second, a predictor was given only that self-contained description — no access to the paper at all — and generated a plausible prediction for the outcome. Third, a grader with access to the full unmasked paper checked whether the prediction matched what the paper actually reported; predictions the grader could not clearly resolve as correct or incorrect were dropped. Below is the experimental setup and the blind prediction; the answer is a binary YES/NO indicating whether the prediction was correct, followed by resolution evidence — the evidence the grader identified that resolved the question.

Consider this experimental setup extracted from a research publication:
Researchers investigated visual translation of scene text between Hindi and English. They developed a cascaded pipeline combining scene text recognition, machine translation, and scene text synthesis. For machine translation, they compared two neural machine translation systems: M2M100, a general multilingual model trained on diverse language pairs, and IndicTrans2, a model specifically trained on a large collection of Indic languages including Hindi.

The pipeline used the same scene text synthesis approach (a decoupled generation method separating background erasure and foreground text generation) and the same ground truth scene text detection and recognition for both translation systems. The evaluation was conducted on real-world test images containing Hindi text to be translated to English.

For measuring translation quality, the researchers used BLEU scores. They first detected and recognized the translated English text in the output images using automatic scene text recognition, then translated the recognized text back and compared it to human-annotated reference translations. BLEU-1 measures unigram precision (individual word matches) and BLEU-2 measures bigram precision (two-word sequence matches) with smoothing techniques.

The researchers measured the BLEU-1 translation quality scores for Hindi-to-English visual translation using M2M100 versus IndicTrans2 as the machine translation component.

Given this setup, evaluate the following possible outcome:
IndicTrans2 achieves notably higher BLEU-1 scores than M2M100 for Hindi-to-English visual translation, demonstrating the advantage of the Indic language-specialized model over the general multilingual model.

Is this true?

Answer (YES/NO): YES